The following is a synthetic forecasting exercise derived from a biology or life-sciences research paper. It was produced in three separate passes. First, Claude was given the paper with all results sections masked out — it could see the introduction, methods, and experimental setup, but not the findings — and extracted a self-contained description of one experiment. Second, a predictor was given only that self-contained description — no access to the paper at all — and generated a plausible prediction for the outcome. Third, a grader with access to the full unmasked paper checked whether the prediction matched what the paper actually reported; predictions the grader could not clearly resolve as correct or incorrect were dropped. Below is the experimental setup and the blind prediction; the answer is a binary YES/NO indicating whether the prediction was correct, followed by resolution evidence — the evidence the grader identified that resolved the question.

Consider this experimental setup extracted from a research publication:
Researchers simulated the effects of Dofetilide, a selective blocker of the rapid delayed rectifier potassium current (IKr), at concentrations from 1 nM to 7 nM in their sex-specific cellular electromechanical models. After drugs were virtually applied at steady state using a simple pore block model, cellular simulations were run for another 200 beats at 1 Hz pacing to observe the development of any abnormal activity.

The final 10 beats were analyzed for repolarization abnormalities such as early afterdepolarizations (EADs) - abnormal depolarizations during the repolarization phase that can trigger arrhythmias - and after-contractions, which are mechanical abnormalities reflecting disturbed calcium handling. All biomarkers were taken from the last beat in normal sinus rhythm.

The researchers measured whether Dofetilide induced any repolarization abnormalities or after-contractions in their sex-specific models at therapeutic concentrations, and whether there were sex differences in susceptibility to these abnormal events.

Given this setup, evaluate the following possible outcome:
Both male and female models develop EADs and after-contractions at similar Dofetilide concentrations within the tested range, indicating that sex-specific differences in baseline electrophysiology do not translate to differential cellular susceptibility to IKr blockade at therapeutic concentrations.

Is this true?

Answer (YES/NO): NO